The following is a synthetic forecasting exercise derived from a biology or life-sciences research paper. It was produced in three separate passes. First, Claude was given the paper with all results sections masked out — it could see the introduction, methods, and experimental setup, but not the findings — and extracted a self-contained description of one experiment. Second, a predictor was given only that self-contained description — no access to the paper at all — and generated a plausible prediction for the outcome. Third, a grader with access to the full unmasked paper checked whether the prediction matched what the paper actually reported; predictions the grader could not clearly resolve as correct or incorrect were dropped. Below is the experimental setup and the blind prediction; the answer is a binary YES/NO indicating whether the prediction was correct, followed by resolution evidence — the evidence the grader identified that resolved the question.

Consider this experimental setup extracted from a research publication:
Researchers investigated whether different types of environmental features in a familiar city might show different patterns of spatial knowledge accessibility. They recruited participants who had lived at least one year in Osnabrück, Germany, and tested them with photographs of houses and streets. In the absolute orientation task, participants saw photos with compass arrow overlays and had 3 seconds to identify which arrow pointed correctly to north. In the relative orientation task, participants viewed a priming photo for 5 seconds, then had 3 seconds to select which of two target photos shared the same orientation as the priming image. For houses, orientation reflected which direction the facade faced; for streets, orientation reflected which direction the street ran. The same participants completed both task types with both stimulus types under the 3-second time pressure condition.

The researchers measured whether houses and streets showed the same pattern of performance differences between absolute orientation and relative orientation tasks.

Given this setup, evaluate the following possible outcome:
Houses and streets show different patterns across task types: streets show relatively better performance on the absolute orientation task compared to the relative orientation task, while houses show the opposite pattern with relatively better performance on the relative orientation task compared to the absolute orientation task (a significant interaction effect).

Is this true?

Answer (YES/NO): YES